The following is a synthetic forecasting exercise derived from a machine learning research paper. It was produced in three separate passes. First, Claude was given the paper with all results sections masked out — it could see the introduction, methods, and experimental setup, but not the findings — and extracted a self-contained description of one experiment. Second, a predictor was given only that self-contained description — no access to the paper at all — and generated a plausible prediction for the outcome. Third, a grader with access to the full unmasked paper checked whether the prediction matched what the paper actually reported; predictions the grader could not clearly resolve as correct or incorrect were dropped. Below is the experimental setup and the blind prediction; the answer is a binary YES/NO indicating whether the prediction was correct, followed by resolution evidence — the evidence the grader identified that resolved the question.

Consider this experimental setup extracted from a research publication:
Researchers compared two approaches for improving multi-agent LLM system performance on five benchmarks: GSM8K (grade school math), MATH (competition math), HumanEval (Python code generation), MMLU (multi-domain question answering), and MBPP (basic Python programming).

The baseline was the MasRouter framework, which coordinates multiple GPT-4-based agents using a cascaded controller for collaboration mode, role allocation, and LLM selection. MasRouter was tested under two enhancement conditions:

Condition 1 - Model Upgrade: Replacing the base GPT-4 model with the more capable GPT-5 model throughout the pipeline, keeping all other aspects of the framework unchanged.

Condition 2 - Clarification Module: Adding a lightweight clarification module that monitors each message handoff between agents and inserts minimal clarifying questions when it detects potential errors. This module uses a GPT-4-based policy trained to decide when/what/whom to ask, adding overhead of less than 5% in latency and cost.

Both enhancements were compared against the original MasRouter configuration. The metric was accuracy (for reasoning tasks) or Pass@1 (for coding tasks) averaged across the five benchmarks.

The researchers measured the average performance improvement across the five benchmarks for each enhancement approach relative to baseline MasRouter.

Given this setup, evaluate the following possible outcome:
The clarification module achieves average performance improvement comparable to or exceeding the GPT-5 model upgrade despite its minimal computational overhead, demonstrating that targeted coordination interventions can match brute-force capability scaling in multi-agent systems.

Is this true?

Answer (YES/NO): NO